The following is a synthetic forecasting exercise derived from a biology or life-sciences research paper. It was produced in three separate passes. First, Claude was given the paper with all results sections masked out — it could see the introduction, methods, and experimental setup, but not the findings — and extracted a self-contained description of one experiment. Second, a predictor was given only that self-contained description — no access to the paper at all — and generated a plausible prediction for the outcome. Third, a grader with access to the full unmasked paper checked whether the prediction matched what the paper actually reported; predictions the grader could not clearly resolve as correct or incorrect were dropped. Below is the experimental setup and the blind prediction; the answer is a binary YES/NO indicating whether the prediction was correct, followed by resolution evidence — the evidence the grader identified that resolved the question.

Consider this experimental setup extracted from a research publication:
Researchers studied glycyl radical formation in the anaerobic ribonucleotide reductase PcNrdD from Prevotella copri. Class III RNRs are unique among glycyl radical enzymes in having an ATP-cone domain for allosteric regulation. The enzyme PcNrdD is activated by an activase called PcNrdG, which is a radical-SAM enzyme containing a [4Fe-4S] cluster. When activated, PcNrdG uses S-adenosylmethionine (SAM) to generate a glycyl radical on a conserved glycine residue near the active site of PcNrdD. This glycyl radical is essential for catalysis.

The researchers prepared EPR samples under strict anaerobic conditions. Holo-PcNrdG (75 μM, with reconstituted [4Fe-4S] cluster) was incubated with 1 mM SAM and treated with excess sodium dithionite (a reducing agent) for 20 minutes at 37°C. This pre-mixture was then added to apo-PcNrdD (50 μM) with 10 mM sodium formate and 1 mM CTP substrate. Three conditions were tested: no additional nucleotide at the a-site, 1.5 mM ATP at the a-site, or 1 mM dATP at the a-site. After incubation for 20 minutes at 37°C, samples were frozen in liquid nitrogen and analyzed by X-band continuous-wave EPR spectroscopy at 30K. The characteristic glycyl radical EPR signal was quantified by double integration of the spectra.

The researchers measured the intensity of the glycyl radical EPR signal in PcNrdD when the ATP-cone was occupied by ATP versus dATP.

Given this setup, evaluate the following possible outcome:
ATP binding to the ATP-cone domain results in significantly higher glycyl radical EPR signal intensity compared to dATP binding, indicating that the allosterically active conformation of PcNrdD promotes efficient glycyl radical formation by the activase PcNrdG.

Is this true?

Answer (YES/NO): NO